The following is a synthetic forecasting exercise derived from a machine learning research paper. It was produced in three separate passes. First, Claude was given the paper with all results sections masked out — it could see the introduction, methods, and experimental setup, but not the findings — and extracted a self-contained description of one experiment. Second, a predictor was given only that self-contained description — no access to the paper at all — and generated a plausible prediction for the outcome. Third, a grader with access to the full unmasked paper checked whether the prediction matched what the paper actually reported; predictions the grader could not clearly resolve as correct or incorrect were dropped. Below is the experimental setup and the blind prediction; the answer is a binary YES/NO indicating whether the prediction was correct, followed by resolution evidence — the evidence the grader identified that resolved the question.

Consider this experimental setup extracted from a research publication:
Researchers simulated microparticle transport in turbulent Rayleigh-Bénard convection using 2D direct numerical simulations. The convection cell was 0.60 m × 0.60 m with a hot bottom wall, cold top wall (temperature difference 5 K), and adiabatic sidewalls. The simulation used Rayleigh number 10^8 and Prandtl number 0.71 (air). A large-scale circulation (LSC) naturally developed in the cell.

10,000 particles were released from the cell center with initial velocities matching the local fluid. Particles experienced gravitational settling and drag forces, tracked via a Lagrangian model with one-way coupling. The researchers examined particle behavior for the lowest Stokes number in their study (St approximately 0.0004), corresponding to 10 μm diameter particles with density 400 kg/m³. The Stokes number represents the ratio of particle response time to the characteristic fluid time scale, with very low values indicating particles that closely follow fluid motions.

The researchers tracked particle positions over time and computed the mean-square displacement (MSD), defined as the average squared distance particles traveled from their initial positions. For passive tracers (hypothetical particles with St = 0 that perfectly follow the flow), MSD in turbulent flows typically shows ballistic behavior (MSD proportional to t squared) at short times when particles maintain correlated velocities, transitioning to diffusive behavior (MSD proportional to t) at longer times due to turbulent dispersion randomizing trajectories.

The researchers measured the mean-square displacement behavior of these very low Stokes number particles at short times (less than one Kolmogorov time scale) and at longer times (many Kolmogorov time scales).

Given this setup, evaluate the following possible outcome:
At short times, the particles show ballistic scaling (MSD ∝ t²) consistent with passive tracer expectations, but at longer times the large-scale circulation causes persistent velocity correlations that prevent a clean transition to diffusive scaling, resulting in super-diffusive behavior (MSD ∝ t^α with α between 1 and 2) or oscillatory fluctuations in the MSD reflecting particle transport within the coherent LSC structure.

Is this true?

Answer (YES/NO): NO